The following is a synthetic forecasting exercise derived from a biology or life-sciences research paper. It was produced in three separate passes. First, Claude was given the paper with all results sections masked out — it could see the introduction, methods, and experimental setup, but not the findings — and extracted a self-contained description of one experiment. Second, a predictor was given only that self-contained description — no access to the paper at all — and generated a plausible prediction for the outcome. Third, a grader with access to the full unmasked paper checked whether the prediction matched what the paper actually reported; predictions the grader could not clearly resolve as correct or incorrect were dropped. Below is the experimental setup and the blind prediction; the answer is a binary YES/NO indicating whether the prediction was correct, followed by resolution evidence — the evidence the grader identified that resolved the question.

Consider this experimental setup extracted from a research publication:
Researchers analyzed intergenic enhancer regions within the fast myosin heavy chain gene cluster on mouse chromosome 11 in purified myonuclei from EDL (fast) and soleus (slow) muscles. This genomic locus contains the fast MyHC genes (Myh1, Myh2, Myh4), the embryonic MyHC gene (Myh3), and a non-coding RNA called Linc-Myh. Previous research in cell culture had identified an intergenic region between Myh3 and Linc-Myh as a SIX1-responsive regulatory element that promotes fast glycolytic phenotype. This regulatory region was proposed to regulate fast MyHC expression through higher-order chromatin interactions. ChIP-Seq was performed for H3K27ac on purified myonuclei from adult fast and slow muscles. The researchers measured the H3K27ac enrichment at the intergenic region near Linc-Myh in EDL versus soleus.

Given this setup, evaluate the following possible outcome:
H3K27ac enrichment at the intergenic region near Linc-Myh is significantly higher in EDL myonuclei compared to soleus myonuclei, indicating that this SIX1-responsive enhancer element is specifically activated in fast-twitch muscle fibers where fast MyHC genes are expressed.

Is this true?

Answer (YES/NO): YES